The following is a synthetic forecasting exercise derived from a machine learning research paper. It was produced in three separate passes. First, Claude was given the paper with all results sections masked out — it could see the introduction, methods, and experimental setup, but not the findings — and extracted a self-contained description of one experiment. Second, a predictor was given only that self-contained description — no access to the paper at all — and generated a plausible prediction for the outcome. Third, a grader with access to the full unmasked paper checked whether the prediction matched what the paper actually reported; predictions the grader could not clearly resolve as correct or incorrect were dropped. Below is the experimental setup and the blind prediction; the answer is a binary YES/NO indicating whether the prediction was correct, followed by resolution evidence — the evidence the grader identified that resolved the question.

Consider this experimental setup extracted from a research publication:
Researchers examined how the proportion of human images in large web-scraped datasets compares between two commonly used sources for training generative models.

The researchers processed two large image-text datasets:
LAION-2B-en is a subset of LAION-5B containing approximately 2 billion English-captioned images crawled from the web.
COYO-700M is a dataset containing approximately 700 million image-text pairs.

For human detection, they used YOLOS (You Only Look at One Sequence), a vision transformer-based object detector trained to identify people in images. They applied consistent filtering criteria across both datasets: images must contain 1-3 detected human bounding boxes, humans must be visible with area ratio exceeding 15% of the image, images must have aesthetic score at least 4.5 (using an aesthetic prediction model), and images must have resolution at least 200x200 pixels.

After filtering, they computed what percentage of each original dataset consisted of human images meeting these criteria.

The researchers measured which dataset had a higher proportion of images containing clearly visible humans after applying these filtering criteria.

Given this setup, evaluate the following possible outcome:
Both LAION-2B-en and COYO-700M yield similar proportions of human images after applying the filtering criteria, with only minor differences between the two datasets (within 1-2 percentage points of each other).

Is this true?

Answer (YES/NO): NO